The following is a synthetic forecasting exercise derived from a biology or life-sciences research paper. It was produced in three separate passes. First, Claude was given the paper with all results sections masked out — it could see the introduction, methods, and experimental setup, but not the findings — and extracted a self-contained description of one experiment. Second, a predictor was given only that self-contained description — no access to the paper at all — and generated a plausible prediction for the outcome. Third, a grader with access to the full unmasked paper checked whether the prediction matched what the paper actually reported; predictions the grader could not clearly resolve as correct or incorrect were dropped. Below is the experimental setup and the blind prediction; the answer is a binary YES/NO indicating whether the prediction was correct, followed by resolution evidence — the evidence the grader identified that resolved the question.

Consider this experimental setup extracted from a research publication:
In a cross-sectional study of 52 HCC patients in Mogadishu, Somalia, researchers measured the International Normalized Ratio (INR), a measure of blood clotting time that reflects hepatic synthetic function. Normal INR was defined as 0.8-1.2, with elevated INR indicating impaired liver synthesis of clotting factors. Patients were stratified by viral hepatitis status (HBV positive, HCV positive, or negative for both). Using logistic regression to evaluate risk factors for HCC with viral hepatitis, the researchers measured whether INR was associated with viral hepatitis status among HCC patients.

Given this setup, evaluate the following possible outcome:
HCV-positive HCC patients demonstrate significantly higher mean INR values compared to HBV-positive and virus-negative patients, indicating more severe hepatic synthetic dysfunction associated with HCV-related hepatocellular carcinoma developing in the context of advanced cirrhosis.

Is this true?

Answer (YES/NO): NO